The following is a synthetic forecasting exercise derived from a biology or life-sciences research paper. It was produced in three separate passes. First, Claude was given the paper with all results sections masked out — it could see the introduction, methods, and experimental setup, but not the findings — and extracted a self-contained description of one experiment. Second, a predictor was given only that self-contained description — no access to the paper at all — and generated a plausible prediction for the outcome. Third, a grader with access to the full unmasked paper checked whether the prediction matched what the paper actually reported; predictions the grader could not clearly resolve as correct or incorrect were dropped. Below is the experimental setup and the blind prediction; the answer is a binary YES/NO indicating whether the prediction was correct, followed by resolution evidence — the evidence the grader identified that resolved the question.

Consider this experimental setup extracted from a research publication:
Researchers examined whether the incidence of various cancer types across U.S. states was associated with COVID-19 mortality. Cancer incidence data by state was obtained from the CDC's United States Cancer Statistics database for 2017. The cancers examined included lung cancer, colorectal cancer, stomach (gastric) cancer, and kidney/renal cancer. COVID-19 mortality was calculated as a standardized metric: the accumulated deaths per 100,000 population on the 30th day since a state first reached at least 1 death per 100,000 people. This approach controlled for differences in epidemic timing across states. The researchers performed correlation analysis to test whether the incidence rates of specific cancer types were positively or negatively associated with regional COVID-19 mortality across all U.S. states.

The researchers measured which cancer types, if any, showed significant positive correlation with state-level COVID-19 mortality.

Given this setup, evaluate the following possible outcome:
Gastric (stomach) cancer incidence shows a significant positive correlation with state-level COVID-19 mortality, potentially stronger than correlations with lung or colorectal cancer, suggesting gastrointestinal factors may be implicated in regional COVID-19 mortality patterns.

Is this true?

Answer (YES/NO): YES